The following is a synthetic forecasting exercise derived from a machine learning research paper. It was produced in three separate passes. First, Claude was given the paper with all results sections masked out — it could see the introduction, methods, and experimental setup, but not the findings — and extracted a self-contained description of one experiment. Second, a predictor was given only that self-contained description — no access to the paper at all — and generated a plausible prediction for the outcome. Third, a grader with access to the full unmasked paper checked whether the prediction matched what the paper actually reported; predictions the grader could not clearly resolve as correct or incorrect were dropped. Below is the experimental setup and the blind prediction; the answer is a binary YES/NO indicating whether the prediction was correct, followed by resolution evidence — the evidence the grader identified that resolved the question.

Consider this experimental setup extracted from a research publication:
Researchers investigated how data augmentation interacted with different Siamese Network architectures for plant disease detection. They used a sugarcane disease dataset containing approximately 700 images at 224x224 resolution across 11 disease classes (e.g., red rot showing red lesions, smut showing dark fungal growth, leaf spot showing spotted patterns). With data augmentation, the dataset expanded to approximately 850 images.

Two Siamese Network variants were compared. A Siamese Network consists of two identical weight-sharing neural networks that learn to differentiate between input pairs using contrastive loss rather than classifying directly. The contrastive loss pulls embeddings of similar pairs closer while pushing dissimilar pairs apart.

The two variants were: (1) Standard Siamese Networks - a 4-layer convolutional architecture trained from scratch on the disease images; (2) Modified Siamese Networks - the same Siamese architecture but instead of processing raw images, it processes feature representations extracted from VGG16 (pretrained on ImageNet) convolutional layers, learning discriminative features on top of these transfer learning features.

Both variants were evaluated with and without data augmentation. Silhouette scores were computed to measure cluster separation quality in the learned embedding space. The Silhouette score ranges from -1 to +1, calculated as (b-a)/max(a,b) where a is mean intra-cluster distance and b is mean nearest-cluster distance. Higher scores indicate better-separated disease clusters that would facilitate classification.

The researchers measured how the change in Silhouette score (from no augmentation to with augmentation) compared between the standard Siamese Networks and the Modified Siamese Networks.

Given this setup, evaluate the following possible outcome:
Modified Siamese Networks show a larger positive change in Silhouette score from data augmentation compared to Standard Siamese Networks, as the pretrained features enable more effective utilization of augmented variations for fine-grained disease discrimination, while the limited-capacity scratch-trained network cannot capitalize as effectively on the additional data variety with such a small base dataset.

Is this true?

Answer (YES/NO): YES